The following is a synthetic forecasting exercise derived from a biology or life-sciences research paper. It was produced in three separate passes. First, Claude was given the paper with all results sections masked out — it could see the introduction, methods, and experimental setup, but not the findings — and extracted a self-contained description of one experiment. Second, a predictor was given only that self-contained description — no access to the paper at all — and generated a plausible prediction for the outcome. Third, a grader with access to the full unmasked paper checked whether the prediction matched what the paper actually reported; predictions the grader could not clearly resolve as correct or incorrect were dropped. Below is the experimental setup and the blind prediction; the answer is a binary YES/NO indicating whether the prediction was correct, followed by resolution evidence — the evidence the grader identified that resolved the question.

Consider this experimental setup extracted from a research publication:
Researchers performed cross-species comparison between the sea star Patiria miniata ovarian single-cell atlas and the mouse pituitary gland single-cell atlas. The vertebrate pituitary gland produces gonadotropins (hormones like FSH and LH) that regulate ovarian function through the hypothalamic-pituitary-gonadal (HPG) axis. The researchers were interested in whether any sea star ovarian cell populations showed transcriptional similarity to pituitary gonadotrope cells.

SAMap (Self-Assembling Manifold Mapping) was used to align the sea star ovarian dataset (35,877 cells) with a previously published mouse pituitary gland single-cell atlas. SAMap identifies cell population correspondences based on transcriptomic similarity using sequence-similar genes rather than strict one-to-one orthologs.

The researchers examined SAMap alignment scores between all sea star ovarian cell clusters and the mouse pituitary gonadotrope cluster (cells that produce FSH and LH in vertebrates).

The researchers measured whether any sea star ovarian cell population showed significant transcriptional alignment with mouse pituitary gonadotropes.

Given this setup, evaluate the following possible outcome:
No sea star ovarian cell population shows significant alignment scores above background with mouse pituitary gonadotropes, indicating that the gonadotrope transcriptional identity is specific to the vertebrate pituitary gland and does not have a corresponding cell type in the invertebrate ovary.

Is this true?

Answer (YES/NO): NO